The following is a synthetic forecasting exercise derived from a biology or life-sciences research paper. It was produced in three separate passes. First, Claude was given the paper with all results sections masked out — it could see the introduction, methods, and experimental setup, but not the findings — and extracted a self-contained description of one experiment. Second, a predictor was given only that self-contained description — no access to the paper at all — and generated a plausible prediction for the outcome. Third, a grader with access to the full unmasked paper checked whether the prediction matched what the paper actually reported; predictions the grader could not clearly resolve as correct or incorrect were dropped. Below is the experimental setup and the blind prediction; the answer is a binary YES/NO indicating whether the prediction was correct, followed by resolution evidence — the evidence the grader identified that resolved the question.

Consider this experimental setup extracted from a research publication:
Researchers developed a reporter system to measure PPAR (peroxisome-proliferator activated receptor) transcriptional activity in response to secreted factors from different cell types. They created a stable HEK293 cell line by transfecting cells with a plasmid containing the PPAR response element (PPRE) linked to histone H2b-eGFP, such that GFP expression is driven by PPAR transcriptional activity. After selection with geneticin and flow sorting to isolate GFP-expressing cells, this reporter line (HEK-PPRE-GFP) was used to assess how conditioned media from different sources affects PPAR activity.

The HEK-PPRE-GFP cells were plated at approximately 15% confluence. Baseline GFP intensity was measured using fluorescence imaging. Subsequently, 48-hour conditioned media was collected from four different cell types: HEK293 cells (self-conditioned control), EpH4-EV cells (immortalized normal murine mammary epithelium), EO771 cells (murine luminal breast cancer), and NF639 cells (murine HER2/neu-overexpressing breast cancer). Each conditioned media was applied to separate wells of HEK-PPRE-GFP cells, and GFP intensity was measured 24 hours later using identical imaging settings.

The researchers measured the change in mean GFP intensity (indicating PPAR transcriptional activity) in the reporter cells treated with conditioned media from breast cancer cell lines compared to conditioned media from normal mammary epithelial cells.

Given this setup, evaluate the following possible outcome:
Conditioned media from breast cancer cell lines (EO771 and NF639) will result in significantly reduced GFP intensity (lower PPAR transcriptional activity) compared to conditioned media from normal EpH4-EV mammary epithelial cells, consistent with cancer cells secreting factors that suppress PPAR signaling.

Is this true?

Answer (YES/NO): YES